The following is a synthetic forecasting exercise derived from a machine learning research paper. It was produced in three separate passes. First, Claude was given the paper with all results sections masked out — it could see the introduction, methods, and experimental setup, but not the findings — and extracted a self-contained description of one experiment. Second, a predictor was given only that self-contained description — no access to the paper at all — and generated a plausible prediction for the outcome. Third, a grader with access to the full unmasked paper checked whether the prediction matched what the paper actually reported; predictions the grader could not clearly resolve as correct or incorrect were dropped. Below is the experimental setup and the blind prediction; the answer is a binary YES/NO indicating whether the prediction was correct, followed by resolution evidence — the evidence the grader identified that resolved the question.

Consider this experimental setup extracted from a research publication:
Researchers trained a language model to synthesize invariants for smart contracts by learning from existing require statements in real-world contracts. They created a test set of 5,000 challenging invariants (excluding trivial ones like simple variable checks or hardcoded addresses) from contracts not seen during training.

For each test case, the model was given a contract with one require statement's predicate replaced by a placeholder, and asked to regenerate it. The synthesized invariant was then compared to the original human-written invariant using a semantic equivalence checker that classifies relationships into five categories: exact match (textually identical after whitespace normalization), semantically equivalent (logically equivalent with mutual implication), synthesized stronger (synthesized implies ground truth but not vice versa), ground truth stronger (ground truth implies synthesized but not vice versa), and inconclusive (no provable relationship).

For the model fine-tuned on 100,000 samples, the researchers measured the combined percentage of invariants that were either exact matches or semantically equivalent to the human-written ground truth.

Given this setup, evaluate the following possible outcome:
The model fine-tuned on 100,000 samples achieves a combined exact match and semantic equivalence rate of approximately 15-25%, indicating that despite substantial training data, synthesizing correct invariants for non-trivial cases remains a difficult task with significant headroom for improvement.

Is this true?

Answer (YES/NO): NO